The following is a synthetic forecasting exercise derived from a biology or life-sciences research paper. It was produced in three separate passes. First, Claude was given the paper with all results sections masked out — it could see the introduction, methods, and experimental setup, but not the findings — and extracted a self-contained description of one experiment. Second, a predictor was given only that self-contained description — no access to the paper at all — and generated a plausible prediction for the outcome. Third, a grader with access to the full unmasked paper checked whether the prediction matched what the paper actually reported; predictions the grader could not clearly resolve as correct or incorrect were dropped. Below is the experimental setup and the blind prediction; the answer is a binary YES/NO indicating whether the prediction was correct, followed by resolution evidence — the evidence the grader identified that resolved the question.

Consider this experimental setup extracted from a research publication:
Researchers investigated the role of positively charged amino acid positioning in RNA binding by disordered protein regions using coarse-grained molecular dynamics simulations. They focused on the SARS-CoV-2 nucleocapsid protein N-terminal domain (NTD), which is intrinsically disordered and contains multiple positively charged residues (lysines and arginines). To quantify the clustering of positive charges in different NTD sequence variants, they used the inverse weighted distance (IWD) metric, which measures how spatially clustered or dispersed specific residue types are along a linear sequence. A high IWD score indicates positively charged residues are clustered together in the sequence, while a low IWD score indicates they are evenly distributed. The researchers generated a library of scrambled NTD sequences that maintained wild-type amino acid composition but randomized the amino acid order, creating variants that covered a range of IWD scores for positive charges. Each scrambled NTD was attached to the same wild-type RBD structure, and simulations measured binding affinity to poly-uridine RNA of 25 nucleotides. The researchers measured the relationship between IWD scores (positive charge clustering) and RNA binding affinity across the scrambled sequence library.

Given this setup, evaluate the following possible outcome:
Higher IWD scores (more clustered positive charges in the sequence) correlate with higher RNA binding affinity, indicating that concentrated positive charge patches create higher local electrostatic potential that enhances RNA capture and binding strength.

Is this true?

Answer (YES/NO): YES